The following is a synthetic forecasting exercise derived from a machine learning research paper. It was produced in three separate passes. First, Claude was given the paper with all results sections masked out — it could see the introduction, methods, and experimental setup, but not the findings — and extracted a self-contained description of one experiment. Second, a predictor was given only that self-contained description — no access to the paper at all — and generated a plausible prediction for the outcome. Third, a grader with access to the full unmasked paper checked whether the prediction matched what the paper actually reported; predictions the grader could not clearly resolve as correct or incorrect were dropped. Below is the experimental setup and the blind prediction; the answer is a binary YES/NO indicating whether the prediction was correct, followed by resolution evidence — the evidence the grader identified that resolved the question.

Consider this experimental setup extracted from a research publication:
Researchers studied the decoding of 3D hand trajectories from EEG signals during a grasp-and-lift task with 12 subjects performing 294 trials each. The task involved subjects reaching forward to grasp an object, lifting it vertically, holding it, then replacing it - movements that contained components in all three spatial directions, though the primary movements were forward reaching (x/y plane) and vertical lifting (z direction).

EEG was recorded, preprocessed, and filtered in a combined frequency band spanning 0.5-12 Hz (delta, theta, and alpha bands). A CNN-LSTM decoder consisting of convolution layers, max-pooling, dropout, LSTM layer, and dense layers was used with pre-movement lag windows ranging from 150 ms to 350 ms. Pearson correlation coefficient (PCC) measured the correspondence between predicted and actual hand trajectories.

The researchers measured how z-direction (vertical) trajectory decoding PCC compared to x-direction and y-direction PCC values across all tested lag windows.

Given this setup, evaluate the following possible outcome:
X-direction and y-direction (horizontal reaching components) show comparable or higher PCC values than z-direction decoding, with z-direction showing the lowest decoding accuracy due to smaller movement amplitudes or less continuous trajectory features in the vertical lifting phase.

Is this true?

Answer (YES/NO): YES